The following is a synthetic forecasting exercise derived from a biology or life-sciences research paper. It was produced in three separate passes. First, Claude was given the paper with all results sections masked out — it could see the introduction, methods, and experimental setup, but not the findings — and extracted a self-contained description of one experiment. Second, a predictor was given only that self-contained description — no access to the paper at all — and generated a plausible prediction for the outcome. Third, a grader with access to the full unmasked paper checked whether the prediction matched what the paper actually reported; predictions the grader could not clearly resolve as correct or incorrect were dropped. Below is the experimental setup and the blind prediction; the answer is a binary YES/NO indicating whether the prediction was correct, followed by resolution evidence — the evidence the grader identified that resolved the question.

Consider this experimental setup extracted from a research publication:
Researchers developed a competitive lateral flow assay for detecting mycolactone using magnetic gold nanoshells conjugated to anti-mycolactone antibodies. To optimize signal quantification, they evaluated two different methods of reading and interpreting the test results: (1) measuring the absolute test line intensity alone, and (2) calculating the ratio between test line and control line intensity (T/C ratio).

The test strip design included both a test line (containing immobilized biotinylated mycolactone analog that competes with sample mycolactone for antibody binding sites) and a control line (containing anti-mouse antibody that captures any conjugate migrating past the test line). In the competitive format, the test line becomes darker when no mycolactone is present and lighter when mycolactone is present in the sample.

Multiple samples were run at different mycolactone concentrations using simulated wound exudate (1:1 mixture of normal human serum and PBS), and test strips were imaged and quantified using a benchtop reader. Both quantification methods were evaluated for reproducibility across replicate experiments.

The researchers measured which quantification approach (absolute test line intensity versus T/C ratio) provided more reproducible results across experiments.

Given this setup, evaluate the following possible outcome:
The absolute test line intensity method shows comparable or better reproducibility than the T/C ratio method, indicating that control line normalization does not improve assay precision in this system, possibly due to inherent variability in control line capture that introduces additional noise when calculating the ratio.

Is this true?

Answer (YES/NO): NO